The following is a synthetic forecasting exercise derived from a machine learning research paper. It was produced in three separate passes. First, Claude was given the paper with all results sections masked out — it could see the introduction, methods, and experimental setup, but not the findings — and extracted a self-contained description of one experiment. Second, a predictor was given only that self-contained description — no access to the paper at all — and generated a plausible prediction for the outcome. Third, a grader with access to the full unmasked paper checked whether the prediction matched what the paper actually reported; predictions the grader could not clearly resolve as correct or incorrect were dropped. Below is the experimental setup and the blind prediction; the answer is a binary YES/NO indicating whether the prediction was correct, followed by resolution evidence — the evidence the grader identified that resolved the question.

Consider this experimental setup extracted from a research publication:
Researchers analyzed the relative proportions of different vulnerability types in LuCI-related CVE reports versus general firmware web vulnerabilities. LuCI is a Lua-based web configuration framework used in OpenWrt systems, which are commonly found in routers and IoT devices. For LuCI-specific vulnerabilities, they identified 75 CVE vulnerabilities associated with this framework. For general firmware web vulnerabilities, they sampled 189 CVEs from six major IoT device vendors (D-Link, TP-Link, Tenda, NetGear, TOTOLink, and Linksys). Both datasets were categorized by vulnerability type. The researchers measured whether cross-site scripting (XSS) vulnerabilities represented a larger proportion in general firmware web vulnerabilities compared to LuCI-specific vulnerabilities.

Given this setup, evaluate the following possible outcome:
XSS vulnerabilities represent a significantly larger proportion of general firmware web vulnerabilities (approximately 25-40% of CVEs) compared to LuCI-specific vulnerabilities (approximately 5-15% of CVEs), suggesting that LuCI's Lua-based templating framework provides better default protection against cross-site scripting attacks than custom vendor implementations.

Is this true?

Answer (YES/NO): NO